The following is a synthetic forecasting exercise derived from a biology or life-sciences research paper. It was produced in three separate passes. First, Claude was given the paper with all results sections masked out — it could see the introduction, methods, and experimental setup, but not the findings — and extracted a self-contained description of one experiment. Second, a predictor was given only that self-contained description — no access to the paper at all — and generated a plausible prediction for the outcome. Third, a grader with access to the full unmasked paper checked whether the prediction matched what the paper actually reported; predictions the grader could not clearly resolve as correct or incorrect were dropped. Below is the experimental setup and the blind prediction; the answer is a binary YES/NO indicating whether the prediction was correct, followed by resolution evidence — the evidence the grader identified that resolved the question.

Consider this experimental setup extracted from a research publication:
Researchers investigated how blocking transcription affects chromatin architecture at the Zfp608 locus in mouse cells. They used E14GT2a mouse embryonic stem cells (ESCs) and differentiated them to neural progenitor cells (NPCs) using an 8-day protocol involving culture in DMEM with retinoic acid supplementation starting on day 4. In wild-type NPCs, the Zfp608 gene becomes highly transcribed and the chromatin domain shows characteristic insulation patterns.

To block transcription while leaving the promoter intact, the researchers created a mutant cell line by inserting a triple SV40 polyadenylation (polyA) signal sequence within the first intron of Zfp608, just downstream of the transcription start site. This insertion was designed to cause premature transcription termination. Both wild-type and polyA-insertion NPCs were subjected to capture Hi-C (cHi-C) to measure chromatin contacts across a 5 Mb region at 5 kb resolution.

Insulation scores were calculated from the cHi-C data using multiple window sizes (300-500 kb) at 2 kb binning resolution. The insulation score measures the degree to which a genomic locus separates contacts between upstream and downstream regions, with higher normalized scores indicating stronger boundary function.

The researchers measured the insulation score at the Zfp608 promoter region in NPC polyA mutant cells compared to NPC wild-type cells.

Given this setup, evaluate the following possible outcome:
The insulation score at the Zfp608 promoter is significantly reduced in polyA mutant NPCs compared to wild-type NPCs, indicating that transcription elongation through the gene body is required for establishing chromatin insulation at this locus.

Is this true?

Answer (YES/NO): YES